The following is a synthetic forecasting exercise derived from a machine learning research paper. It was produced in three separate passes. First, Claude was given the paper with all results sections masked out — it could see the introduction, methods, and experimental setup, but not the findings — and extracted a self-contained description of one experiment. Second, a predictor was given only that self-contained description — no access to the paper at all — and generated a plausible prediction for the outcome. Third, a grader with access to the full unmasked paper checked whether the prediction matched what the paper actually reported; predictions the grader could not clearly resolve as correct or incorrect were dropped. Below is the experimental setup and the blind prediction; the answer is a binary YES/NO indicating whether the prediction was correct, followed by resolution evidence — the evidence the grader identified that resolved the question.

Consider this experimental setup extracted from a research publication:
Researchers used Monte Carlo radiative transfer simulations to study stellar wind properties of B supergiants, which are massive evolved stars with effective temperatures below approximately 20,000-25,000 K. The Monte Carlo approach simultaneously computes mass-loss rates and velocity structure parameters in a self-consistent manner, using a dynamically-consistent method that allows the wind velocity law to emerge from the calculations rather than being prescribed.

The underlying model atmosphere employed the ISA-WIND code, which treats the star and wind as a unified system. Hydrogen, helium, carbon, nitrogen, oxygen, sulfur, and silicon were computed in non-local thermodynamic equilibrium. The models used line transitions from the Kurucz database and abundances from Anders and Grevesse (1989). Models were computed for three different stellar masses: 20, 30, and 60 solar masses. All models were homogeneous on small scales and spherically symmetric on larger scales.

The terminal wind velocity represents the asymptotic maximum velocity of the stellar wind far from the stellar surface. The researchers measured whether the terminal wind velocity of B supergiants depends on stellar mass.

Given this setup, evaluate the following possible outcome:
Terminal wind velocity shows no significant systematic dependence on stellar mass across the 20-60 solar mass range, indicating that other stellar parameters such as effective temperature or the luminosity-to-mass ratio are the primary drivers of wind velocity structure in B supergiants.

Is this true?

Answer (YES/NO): YES